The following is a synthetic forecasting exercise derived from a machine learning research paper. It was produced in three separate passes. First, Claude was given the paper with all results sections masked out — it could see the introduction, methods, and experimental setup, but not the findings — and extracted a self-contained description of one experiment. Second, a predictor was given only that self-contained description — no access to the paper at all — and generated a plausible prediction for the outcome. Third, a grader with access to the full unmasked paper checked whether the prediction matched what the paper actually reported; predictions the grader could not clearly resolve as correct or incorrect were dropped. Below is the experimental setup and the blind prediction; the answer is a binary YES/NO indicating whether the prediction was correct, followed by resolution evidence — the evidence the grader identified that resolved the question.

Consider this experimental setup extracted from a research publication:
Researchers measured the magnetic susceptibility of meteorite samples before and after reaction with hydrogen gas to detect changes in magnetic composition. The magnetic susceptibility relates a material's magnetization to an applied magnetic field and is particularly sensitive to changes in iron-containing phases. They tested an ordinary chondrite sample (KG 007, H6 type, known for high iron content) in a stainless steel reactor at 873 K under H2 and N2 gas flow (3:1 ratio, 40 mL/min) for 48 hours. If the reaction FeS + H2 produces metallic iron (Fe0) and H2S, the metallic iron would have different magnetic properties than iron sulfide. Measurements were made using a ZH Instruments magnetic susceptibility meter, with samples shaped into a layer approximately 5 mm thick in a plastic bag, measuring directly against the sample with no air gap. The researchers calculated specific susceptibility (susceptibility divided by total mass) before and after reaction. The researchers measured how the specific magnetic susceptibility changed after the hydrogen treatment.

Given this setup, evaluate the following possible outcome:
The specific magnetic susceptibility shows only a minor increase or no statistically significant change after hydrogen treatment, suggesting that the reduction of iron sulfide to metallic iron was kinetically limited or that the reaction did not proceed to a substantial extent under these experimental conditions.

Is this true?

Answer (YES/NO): NO